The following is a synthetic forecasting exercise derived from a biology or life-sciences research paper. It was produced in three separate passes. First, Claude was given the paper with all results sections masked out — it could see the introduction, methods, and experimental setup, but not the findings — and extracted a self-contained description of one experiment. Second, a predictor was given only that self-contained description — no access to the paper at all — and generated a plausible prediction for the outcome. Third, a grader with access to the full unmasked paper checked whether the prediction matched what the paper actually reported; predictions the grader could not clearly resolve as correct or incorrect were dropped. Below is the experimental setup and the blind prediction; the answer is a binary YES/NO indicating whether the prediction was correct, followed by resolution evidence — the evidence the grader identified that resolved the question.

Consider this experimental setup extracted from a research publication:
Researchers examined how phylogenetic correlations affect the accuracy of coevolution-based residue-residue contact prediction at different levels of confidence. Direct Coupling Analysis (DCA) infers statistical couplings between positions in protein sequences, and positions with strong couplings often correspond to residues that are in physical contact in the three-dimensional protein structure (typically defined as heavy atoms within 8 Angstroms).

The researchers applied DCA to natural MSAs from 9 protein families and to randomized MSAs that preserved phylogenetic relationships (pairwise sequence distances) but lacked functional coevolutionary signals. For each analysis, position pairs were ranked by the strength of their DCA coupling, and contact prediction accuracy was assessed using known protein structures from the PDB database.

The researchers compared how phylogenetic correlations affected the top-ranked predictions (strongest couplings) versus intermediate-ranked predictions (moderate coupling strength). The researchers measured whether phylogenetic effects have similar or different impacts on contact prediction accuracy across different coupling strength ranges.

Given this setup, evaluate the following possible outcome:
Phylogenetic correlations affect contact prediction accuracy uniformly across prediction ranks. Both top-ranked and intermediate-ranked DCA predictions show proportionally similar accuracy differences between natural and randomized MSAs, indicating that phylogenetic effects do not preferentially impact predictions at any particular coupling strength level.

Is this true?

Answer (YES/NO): NO